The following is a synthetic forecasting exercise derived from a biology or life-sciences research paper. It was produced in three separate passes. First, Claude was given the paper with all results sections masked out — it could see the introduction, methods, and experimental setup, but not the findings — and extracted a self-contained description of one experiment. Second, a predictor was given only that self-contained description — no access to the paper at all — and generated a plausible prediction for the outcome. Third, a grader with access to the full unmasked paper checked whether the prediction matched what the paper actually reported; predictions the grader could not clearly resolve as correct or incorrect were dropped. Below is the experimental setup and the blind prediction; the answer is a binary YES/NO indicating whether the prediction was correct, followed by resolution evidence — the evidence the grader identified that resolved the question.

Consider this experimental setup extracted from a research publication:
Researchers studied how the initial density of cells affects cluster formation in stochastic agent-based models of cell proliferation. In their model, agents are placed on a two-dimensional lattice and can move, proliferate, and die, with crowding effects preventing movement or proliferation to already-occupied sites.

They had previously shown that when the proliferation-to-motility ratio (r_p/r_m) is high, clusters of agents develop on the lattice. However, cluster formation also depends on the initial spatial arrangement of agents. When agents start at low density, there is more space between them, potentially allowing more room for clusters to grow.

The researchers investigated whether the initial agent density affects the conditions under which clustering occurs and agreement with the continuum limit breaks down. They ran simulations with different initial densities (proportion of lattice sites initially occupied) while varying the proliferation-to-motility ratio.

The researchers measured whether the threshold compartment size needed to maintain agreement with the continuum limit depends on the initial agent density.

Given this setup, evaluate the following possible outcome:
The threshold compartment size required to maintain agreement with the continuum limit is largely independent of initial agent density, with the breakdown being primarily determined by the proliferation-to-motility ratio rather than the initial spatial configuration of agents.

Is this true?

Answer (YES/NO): NO